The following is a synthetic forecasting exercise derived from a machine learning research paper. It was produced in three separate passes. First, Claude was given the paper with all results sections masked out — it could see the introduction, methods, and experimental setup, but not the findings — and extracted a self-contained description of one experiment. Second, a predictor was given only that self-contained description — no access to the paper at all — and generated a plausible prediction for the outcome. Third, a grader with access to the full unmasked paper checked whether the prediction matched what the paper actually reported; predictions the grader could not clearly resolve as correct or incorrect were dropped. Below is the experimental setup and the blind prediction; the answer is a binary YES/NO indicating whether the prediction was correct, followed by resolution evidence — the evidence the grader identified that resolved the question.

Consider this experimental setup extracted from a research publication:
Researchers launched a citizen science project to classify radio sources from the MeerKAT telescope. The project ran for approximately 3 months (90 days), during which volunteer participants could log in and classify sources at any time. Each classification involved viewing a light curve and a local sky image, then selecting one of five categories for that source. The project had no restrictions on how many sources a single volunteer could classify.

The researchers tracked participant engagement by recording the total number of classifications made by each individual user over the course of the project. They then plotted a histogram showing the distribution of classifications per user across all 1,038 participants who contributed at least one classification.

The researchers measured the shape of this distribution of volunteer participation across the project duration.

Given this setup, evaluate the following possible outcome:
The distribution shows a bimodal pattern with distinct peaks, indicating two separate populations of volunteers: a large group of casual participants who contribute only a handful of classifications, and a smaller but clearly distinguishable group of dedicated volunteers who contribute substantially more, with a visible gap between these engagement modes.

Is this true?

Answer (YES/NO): NO